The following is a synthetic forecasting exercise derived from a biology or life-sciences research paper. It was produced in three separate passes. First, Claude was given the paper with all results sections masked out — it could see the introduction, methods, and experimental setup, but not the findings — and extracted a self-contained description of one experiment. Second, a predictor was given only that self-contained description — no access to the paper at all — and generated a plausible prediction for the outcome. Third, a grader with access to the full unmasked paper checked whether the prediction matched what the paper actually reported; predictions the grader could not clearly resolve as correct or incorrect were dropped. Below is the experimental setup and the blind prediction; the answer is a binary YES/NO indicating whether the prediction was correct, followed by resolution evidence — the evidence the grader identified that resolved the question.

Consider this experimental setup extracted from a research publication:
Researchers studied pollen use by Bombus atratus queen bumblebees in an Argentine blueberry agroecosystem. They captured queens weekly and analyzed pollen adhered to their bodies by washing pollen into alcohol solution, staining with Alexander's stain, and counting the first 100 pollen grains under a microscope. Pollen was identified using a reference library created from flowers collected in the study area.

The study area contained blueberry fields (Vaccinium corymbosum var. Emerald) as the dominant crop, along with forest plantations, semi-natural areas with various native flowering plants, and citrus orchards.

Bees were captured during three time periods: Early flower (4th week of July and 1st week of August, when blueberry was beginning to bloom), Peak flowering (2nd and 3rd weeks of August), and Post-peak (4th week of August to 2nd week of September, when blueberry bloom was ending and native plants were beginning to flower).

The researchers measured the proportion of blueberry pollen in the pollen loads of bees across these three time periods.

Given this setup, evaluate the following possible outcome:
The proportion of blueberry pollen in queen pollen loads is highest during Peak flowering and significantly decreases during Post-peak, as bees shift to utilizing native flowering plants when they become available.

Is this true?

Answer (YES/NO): NO